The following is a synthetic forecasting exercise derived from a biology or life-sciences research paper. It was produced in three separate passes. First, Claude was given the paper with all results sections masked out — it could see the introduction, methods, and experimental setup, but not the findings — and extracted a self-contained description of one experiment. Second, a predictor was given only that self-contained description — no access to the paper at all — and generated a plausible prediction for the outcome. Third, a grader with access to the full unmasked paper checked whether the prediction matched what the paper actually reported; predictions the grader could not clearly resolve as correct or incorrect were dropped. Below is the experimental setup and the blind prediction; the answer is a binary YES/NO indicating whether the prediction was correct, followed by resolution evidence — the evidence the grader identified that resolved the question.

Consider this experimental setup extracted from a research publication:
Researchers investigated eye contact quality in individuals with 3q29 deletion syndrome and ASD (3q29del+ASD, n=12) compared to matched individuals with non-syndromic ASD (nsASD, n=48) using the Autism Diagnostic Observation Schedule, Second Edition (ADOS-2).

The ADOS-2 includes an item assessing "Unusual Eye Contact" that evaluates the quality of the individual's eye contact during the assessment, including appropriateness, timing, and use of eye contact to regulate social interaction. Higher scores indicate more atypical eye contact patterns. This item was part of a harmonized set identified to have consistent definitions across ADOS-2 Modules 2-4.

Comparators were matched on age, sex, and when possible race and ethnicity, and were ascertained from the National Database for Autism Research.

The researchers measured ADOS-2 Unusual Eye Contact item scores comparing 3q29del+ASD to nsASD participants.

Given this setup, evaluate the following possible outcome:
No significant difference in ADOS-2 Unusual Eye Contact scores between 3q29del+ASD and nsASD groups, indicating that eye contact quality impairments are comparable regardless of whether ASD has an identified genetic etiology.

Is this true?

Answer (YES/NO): NO